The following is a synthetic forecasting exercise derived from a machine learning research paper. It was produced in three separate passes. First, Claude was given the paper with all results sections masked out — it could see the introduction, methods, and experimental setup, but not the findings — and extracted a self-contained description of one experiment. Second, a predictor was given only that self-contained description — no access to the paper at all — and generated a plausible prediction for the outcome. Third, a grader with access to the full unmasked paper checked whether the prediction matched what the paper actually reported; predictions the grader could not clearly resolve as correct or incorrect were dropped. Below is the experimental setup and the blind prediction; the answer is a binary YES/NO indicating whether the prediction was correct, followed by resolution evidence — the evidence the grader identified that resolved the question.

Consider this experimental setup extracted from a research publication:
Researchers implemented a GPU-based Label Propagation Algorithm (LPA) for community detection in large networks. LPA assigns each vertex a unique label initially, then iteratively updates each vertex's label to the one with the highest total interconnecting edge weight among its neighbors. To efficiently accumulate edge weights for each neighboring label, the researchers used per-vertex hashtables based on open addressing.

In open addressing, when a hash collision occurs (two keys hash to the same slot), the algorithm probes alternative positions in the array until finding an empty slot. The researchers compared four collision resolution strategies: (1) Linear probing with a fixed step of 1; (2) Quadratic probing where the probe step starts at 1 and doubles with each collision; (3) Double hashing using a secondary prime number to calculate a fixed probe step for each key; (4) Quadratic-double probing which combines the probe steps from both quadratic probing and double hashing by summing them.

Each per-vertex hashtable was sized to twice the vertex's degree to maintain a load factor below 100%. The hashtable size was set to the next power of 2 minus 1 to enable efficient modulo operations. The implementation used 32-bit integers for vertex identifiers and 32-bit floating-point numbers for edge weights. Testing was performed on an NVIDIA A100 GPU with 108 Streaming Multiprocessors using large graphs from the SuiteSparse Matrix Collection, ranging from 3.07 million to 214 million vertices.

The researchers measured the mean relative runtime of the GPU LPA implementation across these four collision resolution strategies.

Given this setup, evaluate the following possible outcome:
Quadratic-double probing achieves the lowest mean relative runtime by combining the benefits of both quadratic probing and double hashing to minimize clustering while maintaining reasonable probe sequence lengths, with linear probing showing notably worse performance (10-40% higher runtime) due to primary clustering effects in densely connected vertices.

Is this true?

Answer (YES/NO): NO